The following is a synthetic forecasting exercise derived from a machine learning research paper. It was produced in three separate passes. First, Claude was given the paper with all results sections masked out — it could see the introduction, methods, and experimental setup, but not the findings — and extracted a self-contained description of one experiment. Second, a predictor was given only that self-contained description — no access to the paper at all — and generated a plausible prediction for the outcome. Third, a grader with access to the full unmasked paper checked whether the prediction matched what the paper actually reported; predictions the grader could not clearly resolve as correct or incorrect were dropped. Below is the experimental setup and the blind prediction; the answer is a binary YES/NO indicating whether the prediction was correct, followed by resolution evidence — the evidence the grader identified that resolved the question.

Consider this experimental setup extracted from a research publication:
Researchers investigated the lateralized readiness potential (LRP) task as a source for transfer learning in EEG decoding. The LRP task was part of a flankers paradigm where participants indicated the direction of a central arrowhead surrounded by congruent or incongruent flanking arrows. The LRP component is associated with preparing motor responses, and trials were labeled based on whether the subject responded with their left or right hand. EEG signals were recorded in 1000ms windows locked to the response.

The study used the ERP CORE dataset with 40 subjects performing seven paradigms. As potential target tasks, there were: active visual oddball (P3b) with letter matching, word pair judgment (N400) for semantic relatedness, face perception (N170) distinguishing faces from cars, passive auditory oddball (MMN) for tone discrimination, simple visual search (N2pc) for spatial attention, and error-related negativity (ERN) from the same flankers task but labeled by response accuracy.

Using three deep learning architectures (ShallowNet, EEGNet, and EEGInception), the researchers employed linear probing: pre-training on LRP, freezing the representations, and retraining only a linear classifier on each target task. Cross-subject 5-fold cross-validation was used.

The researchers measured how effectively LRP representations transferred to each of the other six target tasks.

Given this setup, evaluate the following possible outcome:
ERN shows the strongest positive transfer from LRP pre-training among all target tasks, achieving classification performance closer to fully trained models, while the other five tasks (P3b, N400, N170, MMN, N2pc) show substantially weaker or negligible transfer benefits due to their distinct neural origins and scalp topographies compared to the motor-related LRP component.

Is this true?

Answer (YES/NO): NO